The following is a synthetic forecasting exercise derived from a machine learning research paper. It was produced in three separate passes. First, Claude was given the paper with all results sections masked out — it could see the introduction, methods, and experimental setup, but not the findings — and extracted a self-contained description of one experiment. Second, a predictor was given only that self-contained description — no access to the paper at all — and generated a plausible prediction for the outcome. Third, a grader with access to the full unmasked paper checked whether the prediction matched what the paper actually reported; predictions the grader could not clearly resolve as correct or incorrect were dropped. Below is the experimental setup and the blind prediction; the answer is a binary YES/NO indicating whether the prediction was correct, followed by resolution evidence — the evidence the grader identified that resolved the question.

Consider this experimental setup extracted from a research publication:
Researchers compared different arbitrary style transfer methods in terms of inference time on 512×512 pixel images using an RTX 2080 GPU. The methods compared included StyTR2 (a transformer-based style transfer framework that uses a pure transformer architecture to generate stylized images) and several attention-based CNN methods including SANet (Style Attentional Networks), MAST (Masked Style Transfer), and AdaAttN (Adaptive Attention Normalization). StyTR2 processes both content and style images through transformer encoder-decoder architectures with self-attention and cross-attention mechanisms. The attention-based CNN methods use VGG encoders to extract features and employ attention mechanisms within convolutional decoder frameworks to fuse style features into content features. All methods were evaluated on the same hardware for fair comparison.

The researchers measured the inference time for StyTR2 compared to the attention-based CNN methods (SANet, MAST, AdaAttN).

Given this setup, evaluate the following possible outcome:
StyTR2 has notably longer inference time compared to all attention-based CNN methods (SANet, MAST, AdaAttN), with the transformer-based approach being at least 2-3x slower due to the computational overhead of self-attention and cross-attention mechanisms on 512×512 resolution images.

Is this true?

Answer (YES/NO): YES